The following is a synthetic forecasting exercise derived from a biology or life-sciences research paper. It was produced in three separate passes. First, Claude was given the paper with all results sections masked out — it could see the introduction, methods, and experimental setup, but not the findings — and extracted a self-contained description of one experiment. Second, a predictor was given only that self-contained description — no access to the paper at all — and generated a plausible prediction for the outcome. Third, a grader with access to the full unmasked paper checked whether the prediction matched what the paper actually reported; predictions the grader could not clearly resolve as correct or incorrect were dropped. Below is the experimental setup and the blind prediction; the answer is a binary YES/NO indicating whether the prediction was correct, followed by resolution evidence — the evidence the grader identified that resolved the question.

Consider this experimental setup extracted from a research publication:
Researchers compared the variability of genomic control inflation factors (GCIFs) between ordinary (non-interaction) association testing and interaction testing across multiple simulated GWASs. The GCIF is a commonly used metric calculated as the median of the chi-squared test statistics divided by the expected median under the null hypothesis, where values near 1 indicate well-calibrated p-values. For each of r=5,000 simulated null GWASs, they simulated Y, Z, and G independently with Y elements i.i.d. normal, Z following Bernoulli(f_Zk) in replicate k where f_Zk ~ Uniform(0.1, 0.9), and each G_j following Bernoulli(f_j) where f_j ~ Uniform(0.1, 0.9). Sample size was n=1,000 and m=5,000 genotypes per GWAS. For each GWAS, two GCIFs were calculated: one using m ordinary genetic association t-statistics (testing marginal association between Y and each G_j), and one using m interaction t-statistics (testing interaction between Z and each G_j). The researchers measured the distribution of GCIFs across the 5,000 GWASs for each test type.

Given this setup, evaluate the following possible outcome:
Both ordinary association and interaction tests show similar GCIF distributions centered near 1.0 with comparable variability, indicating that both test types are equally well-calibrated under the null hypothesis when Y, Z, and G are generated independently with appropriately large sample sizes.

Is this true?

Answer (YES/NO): NO